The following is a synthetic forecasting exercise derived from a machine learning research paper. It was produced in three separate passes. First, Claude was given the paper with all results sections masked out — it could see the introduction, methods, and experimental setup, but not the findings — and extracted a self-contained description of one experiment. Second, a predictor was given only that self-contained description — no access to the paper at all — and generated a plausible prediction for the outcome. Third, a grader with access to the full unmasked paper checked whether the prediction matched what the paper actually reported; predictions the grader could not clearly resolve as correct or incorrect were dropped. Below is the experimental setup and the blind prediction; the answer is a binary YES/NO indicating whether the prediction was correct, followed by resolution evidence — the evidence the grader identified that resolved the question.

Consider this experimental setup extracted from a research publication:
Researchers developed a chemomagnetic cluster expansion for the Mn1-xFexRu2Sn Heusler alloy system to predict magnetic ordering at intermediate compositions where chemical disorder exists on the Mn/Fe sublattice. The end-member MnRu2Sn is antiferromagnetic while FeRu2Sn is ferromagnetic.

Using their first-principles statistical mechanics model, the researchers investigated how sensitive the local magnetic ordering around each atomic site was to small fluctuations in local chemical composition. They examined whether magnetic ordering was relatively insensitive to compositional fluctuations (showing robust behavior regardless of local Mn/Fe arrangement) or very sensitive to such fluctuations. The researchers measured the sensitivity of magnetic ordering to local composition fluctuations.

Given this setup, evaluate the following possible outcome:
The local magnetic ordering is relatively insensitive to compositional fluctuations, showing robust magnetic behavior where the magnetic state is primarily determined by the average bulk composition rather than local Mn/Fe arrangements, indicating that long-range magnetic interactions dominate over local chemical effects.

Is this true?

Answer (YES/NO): NO